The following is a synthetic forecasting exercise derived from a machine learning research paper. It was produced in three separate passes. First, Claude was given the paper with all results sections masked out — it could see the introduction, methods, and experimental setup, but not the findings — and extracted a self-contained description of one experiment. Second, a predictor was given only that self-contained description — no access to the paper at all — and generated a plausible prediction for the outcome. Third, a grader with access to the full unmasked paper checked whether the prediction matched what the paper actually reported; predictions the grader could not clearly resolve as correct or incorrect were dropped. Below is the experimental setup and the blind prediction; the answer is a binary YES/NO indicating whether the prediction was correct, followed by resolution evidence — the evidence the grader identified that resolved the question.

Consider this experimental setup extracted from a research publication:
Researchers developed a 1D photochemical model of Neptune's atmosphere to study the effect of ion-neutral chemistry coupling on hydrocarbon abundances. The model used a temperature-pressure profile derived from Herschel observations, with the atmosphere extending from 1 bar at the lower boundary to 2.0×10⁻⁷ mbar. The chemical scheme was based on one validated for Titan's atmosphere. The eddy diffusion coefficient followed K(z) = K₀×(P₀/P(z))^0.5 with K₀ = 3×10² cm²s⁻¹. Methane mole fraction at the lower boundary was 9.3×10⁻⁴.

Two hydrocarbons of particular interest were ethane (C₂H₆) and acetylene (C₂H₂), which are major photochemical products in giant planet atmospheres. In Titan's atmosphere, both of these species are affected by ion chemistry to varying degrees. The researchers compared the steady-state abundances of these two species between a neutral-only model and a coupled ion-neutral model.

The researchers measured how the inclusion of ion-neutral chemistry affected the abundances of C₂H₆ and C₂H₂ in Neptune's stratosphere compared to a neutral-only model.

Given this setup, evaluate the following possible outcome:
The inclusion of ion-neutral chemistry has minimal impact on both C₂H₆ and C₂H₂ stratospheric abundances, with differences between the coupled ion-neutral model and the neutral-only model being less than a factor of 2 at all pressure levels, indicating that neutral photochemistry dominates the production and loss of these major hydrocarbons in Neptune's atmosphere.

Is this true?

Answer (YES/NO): NO